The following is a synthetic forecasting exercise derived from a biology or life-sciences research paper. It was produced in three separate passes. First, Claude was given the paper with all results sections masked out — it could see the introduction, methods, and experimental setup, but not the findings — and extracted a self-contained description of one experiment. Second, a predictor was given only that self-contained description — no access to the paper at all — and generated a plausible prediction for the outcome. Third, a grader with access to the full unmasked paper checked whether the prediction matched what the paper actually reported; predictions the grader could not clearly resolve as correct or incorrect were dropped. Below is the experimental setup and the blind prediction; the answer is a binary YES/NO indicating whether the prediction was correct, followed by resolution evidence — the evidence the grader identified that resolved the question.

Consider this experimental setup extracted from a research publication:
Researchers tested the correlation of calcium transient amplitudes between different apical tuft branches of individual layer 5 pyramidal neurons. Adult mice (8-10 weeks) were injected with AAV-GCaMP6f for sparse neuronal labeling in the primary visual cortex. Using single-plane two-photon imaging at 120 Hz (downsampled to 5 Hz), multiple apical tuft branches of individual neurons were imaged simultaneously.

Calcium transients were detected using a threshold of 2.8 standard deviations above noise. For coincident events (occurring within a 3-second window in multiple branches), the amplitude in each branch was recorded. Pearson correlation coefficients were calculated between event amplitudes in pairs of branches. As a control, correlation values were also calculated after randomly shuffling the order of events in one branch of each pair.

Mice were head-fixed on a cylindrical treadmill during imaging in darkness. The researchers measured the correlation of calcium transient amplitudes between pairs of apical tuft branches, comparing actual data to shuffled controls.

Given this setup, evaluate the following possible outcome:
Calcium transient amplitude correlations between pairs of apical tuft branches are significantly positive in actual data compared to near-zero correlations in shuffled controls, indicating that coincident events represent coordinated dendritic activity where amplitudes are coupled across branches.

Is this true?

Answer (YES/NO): YES